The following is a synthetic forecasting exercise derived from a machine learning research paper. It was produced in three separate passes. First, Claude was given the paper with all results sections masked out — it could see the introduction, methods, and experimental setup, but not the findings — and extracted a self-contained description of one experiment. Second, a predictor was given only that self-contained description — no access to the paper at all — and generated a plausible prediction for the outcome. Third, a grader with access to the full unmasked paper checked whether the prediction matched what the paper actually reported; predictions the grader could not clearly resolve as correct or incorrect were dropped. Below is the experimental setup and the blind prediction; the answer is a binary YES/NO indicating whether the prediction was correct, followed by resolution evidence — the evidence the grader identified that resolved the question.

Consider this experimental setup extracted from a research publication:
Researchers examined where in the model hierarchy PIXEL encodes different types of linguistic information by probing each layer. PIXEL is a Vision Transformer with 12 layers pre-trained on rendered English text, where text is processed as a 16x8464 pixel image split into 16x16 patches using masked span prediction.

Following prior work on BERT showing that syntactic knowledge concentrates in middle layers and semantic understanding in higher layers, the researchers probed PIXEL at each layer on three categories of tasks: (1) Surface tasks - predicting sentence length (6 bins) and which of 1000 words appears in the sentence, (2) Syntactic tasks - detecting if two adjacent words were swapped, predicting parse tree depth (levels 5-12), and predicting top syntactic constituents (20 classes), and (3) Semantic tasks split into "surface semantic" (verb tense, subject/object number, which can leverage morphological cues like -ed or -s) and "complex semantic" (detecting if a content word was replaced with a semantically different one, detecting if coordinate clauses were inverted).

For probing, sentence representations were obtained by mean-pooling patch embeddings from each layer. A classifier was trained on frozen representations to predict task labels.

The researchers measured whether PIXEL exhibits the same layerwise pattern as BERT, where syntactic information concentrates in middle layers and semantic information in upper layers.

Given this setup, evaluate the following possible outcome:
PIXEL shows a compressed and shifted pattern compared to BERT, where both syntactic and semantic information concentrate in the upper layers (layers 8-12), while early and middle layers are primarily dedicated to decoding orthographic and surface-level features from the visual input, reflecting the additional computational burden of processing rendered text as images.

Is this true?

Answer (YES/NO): YES